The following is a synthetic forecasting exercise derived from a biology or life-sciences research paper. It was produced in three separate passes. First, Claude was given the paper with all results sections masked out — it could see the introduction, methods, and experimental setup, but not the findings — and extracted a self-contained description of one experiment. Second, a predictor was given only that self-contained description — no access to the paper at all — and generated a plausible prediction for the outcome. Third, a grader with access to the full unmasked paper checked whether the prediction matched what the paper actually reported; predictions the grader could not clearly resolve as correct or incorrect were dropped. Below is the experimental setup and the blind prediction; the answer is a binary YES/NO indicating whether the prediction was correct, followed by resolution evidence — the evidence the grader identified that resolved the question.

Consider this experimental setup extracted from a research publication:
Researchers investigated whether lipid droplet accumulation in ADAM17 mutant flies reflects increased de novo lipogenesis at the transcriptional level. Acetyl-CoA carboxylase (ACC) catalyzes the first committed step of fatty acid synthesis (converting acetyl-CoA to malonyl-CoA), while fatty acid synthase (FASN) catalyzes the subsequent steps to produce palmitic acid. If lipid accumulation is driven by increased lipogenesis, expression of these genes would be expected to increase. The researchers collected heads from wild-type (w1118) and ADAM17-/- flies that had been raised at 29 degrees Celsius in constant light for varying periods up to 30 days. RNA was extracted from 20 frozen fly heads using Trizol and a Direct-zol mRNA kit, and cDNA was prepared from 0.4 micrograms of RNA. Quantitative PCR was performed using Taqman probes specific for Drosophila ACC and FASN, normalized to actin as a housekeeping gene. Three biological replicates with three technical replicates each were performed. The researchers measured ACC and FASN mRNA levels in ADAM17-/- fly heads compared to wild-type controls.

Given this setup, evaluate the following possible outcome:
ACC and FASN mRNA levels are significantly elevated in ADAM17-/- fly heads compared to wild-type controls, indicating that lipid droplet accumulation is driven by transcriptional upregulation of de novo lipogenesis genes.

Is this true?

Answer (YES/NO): YES